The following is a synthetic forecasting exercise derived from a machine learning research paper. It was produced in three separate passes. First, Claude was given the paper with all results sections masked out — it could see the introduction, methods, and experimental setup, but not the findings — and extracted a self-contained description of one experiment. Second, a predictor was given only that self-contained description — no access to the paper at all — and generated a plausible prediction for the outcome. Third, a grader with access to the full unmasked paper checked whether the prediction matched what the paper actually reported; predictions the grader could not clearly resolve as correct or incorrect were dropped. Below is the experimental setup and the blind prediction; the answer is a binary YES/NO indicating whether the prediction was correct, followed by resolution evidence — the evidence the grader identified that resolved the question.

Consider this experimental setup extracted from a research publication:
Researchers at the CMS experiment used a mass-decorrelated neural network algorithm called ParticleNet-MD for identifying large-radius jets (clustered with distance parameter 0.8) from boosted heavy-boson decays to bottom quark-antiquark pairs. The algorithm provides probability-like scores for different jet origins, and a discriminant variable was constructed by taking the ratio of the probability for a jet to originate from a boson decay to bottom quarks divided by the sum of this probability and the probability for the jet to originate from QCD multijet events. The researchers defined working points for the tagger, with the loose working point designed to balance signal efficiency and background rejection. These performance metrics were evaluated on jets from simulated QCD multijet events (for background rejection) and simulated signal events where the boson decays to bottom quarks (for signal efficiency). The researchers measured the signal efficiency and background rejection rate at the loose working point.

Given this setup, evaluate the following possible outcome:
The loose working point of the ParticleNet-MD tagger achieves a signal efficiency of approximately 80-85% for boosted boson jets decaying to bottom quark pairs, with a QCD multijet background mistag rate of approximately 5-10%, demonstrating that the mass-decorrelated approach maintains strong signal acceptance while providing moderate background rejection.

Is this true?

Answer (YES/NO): NO